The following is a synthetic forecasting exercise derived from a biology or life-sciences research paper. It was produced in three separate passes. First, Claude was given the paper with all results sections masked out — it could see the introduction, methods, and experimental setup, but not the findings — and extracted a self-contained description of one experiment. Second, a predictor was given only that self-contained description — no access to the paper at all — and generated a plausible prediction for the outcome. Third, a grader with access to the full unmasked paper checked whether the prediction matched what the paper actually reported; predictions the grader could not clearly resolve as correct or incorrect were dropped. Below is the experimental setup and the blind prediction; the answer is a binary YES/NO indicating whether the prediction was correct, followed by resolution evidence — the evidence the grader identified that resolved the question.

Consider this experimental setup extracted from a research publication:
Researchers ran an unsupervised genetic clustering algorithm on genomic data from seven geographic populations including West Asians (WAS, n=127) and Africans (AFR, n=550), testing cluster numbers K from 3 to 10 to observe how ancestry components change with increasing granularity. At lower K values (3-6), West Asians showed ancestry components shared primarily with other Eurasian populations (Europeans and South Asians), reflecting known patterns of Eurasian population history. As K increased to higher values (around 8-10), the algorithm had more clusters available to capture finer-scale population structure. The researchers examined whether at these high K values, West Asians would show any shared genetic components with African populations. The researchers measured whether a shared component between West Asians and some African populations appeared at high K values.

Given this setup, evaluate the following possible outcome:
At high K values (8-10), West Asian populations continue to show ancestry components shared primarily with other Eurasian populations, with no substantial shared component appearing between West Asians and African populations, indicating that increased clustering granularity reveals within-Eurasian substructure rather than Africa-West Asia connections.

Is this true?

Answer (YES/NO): NO